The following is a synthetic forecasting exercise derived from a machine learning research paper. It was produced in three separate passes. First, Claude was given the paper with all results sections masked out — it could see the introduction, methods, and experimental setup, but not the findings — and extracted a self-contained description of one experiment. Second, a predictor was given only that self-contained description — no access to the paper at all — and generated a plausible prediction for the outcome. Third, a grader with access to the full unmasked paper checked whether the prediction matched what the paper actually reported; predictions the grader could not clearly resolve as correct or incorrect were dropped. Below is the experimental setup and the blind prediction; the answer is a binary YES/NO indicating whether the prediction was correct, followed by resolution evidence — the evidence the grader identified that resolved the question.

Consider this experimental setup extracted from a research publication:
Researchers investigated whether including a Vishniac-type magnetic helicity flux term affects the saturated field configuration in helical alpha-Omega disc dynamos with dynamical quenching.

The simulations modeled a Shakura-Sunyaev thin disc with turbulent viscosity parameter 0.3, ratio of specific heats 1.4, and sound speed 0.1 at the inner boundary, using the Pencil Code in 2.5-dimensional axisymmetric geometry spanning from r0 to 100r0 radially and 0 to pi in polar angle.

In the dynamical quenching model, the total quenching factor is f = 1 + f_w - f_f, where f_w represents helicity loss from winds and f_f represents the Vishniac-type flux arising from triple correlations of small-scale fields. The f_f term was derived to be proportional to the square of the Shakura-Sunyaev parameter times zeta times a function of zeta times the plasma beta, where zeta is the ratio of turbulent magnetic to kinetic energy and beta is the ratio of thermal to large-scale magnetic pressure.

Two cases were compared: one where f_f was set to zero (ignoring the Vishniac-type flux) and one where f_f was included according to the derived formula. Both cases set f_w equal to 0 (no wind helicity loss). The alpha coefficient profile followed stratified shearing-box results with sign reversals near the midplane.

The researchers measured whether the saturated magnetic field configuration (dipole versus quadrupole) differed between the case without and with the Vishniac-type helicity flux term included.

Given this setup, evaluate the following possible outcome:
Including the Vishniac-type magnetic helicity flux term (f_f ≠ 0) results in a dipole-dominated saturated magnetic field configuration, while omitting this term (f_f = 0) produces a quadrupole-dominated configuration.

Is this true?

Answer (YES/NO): NO